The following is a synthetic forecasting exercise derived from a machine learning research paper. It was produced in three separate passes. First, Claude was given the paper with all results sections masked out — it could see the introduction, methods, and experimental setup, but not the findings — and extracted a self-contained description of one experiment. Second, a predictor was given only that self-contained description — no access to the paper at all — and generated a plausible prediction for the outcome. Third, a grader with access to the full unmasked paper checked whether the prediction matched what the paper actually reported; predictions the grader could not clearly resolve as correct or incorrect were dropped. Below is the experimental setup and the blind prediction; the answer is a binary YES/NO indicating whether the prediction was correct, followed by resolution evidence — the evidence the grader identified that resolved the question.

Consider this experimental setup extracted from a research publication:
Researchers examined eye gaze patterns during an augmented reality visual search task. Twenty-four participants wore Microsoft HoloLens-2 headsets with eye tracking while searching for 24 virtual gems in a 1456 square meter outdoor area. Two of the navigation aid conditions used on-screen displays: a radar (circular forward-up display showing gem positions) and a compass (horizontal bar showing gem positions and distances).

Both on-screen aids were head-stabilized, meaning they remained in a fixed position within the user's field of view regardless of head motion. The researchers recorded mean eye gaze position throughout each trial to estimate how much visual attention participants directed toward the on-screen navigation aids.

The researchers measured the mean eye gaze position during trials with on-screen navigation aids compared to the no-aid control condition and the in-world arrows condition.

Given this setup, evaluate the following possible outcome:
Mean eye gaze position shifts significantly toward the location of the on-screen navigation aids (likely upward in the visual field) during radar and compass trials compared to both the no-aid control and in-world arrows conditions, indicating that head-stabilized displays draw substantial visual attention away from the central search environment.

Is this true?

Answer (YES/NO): YES